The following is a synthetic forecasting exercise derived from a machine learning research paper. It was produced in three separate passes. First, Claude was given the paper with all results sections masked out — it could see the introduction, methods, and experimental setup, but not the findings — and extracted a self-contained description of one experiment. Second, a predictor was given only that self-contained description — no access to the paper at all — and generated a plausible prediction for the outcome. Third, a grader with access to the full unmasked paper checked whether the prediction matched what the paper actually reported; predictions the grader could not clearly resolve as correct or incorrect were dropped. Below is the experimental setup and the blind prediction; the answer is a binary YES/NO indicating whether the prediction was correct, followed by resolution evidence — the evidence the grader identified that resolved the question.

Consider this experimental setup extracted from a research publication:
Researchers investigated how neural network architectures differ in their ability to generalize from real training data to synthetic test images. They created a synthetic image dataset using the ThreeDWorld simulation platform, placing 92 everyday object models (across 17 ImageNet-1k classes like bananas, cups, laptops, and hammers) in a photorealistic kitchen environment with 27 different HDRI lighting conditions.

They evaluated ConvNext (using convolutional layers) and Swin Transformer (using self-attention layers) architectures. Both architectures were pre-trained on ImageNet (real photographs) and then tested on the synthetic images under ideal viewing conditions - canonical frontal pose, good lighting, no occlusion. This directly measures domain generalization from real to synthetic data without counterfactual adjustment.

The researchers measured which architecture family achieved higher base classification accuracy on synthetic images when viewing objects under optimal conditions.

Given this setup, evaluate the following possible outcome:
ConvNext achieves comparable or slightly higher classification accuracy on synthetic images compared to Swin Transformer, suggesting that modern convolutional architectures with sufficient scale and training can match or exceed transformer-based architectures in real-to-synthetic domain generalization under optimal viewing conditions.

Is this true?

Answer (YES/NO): YES